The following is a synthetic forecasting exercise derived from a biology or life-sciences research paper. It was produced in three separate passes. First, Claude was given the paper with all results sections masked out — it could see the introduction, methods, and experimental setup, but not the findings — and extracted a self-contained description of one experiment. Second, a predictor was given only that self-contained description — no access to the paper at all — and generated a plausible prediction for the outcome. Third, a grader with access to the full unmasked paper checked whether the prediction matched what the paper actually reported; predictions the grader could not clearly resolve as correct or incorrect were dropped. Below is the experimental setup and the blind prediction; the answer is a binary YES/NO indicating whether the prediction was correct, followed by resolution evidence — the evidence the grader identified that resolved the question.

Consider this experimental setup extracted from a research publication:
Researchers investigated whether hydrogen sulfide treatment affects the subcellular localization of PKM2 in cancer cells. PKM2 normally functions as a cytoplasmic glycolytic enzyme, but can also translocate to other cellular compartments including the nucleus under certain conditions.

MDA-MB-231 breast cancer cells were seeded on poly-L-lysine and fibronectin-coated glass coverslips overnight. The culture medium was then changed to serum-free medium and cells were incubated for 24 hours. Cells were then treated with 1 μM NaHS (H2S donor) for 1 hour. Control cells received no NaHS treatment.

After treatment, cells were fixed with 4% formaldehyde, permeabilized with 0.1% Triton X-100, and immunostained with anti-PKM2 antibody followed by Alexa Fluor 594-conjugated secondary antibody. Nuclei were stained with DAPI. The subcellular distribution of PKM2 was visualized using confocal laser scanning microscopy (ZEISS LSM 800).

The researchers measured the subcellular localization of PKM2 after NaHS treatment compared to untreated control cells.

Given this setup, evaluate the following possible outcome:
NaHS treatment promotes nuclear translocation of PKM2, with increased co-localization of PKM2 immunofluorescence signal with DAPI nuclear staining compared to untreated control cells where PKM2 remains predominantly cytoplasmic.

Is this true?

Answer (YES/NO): YES